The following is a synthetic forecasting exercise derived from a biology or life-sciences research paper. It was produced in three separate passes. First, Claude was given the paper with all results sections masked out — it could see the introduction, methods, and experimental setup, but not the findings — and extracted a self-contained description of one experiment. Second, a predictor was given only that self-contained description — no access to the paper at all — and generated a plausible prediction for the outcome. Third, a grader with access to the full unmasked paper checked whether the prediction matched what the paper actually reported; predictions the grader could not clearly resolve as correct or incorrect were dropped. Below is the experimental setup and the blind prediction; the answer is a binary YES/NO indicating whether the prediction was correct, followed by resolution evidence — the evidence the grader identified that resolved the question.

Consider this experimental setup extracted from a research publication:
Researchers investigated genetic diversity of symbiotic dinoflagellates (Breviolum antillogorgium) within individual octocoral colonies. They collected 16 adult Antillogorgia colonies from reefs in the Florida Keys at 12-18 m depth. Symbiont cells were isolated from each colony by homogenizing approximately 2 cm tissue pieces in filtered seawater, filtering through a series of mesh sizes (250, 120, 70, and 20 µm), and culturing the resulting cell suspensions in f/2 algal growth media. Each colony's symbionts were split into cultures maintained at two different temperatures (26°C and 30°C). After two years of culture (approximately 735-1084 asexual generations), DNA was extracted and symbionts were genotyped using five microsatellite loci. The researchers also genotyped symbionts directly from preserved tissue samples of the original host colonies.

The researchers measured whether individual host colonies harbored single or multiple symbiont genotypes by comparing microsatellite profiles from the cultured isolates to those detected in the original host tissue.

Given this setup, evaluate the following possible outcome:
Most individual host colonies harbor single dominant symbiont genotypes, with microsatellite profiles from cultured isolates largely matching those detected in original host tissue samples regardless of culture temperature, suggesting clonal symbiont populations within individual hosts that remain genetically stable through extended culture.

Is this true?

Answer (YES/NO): NO